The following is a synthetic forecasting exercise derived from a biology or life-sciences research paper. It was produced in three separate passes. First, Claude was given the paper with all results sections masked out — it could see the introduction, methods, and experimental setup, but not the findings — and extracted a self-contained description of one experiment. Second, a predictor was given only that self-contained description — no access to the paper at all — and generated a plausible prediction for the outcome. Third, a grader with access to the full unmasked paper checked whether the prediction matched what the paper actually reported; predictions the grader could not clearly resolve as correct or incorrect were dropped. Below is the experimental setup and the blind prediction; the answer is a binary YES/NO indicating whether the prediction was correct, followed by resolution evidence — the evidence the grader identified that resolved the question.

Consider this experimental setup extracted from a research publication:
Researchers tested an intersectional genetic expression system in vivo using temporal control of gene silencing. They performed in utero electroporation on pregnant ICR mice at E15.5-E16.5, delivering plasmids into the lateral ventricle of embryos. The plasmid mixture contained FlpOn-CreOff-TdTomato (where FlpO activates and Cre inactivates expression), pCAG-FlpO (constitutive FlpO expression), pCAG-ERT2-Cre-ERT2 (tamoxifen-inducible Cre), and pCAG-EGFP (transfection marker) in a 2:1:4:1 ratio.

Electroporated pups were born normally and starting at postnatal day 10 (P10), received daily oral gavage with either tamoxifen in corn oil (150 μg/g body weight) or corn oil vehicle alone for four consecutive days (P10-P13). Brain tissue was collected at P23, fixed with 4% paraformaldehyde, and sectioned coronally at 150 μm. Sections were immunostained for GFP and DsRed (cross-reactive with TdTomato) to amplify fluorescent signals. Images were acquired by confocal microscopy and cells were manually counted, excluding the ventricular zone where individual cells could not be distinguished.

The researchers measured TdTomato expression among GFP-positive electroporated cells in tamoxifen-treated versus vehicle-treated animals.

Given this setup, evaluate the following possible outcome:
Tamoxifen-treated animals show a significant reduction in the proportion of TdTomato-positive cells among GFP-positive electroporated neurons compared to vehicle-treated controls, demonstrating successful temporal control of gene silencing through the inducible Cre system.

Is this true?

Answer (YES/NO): YES